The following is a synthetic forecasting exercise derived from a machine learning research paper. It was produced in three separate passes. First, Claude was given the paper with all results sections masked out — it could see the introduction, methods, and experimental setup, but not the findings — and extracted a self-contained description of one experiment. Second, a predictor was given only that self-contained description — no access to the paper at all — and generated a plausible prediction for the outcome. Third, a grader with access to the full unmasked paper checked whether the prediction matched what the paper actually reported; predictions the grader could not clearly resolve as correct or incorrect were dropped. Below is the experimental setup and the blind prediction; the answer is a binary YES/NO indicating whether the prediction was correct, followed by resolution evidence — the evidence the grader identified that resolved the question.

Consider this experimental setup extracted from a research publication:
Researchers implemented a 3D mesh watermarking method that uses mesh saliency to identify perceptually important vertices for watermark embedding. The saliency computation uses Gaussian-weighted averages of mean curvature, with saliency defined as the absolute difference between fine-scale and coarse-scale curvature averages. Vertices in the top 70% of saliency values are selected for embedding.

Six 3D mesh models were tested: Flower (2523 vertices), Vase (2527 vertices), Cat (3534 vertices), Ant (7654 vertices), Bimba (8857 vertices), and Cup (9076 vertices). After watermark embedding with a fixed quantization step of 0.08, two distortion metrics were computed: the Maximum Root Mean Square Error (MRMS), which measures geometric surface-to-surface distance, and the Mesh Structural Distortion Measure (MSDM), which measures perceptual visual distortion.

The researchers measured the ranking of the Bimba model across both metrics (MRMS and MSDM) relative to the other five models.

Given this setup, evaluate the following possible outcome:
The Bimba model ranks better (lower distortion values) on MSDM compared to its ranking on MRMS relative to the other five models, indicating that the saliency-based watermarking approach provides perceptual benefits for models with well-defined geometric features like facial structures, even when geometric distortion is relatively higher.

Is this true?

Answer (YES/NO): NO